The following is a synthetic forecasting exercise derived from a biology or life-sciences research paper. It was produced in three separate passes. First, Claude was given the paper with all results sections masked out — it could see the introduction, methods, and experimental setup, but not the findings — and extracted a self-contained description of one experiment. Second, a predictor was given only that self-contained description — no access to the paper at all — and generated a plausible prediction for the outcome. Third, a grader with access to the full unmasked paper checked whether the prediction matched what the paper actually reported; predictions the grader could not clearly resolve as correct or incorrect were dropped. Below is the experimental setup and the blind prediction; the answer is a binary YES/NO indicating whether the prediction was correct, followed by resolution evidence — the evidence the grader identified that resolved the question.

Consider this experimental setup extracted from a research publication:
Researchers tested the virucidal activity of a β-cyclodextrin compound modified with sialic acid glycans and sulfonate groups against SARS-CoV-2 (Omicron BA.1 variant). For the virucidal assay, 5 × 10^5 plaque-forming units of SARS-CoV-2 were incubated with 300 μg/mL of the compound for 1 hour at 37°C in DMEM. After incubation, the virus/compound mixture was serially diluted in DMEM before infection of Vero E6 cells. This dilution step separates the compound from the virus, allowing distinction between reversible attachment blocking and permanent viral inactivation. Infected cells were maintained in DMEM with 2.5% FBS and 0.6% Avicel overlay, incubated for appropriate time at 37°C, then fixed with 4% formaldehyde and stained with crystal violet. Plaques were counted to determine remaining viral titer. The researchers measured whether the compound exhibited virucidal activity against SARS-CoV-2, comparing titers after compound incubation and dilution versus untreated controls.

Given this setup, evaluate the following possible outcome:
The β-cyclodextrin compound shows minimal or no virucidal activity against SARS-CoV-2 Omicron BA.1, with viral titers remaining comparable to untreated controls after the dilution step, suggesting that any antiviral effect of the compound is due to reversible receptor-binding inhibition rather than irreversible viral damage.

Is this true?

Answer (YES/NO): NO